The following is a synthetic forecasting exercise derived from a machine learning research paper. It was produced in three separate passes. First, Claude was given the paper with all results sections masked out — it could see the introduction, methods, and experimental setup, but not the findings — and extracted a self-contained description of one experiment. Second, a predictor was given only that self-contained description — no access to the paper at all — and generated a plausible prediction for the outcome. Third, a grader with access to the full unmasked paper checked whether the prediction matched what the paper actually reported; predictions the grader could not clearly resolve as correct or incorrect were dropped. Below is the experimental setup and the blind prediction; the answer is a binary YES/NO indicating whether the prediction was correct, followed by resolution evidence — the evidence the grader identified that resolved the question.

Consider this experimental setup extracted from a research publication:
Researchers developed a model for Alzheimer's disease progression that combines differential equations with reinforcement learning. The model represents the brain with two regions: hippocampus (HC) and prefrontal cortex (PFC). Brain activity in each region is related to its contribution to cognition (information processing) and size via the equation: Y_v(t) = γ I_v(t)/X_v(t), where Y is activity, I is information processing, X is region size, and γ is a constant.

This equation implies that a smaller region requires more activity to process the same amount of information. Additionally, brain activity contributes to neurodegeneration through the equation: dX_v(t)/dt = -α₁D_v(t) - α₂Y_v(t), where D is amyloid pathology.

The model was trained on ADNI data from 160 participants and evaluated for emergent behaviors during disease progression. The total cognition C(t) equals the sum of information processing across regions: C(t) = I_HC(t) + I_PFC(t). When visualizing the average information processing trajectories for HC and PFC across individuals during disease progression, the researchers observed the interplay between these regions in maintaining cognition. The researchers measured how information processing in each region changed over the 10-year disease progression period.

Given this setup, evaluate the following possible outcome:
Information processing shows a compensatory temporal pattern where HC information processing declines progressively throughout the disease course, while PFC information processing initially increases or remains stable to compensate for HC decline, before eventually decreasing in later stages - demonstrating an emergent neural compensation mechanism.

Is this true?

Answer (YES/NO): YES